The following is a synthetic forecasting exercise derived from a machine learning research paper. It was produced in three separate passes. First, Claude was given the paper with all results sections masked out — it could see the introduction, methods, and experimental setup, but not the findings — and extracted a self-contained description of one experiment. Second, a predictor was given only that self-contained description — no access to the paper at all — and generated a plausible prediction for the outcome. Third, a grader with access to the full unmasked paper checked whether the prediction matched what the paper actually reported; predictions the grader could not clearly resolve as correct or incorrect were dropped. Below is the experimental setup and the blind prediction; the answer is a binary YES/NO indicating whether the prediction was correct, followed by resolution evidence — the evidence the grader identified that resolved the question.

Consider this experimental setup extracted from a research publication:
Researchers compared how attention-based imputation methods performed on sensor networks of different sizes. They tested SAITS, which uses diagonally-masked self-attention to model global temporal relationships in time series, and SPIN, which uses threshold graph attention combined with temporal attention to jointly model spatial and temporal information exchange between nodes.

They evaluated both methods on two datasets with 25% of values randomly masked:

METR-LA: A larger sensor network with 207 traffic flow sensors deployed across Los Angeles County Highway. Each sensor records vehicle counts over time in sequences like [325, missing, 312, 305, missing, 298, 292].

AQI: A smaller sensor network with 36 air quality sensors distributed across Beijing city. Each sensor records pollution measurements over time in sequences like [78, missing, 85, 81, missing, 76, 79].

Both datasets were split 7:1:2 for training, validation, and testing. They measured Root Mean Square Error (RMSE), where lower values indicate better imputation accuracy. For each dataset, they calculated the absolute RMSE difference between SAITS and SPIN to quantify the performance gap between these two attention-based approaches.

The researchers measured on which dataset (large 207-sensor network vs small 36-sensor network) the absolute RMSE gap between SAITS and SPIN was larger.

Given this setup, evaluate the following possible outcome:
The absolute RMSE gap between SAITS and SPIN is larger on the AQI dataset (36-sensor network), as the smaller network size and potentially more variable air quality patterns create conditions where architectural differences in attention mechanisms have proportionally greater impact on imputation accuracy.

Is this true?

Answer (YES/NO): YES